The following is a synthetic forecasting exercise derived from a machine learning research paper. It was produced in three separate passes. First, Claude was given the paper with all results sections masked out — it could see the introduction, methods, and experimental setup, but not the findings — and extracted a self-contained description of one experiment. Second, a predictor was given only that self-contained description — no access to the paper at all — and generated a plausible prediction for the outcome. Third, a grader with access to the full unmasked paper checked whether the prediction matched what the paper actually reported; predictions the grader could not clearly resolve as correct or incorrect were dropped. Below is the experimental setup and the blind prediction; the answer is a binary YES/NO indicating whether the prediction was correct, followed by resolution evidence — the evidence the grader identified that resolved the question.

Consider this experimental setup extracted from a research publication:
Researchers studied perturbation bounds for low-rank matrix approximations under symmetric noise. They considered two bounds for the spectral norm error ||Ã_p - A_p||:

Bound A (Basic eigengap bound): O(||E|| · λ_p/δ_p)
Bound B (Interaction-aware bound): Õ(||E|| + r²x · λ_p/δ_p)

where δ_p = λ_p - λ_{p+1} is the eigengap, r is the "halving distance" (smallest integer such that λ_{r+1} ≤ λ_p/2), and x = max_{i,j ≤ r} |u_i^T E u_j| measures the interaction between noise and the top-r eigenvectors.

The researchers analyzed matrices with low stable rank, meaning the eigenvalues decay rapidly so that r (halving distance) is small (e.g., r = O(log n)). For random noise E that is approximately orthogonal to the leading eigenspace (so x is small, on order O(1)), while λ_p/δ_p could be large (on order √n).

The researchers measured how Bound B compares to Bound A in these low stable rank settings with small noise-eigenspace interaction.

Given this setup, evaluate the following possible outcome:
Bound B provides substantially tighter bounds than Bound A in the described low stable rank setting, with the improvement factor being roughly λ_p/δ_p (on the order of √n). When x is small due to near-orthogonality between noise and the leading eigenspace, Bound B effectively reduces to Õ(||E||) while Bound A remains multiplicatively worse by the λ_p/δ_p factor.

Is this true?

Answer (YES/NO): NO